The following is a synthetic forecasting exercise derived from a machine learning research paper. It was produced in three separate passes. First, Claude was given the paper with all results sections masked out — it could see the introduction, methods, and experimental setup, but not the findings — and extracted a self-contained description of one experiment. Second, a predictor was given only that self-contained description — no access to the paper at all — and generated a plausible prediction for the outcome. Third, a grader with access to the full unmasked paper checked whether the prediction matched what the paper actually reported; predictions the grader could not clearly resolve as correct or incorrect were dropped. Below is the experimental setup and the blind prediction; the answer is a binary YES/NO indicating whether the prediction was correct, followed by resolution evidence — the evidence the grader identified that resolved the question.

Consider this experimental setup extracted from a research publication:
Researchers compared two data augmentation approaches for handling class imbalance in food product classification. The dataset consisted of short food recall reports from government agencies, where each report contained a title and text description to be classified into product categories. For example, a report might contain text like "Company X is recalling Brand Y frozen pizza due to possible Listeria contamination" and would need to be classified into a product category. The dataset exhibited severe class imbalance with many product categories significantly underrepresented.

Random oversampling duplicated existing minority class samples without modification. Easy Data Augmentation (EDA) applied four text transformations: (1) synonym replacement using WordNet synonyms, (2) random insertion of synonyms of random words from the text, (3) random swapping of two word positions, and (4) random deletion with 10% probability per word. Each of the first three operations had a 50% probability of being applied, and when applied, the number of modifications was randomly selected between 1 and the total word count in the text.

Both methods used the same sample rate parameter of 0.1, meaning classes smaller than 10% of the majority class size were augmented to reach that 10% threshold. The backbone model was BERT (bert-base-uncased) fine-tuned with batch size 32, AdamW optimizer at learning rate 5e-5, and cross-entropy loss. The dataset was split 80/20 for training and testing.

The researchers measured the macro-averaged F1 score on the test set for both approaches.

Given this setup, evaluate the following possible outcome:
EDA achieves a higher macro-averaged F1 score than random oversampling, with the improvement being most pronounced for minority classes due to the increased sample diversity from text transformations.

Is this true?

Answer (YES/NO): NO